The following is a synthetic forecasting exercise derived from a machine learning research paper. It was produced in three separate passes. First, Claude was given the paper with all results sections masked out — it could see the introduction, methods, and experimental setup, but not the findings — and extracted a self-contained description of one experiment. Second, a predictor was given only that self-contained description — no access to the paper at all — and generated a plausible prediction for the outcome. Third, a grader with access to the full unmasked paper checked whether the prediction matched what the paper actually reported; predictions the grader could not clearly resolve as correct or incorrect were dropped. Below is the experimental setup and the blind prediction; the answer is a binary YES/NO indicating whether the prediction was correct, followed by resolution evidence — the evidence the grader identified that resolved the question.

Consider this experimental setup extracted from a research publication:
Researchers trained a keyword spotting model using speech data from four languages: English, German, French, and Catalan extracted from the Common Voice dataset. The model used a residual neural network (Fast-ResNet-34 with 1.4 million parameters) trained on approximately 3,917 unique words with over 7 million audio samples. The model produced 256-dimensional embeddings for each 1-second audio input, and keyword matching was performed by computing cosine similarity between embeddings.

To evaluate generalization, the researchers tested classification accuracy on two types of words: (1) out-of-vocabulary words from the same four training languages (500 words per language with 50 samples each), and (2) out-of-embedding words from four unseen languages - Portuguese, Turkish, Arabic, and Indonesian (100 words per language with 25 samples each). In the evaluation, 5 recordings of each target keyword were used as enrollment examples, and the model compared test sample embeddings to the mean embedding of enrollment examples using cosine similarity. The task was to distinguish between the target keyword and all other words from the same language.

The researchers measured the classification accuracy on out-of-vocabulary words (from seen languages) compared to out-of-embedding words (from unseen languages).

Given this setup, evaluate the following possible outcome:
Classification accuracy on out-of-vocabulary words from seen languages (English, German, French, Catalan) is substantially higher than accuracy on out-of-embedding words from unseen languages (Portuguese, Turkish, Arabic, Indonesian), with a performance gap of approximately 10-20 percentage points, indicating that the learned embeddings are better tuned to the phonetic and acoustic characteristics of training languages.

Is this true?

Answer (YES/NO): NO